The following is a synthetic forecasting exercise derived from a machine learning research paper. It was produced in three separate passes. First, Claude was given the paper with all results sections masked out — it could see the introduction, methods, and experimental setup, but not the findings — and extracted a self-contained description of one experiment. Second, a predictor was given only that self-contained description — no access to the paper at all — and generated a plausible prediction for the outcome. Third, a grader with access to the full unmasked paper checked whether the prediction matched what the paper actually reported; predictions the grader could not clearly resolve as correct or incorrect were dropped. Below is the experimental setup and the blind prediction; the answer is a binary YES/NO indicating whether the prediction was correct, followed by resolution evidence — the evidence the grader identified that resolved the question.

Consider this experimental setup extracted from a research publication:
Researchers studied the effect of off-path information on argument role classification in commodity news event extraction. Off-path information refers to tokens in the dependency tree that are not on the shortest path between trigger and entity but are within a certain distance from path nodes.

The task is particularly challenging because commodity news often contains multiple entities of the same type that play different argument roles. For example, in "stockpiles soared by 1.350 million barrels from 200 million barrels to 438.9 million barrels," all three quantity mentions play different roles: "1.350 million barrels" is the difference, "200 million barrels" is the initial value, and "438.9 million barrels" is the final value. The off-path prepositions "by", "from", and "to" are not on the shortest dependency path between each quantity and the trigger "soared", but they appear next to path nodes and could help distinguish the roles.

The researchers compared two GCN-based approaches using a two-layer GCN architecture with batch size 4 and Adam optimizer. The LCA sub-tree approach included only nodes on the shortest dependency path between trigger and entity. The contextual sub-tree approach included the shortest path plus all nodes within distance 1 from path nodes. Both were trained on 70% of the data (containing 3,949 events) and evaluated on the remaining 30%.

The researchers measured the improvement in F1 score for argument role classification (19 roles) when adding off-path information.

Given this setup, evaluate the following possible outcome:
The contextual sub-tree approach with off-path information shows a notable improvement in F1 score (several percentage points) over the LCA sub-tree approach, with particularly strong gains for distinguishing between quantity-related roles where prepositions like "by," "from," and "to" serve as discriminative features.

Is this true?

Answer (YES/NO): NO